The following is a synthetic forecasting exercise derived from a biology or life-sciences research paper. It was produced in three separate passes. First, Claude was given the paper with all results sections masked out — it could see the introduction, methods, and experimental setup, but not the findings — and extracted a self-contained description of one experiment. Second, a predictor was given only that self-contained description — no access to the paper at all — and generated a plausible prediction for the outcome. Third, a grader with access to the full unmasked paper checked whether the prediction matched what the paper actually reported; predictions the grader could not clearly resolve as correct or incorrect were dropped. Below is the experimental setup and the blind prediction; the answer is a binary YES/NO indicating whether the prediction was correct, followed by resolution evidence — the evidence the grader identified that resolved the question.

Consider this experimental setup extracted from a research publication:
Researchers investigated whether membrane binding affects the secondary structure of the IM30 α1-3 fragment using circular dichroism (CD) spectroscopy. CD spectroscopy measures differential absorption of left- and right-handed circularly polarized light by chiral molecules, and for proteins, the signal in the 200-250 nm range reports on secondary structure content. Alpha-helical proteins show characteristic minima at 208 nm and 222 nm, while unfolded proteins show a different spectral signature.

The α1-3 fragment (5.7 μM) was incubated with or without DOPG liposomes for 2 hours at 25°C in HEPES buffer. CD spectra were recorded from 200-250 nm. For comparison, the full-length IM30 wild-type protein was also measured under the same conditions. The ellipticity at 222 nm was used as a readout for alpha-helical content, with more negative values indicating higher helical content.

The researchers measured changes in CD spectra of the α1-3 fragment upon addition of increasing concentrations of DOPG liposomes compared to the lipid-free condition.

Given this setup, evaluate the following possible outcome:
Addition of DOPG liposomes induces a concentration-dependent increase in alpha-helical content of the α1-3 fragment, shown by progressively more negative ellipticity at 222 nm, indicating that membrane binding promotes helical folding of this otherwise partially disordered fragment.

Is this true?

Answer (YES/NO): NO